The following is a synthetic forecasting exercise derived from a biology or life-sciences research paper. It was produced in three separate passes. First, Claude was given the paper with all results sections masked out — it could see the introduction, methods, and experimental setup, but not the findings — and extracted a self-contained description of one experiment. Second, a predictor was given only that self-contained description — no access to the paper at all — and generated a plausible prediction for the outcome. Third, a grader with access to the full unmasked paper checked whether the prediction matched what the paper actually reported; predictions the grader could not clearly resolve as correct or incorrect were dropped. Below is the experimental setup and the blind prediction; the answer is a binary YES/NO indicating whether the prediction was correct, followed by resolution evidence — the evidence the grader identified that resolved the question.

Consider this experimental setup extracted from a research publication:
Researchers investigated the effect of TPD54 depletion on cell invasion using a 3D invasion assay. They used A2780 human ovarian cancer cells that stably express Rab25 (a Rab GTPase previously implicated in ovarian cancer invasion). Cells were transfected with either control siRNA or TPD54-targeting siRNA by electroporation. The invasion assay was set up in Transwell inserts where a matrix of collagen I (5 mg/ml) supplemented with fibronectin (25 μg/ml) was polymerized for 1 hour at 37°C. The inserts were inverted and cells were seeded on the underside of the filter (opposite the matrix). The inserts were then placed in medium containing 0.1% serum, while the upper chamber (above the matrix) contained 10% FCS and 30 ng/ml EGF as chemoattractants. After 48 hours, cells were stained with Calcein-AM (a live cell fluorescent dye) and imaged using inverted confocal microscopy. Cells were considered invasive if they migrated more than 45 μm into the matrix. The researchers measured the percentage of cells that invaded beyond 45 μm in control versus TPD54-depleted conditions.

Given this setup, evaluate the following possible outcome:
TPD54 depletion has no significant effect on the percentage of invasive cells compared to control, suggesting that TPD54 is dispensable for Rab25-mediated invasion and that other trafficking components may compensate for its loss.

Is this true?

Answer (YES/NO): NO